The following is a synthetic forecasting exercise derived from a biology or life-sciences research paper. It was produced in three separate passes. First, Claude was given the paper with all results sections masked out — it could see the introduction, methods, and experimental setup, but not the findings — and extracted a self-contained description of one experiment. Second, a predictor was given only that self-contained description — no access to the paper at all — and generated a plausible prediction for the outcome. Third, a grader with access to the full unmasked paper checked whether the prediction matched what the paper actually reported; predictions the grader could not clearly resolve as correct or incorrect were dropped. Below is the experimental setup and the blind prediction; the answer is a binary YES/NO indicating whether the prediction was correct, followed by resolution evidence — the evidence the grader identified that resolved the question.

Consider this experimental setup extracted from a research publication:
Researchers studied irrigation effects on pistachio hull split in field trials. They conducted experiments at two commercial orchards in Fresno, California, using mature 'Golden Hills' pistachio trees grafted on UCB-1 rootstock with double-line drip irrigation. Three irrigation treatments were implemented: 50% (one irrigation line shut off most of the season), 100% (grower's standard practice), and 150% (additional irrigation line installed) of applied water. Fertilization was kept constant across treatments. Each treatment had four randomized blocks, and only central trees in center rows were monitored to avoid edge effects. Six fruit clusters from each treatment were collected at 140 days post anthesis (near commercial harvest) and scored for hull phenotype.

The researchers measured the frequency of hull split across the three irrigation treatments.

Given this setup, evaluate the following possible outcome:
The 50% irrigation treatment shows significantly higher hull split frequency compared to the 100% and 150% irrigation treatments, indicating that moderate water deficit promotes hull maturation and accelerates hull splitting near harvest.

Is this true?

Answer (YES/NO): NO